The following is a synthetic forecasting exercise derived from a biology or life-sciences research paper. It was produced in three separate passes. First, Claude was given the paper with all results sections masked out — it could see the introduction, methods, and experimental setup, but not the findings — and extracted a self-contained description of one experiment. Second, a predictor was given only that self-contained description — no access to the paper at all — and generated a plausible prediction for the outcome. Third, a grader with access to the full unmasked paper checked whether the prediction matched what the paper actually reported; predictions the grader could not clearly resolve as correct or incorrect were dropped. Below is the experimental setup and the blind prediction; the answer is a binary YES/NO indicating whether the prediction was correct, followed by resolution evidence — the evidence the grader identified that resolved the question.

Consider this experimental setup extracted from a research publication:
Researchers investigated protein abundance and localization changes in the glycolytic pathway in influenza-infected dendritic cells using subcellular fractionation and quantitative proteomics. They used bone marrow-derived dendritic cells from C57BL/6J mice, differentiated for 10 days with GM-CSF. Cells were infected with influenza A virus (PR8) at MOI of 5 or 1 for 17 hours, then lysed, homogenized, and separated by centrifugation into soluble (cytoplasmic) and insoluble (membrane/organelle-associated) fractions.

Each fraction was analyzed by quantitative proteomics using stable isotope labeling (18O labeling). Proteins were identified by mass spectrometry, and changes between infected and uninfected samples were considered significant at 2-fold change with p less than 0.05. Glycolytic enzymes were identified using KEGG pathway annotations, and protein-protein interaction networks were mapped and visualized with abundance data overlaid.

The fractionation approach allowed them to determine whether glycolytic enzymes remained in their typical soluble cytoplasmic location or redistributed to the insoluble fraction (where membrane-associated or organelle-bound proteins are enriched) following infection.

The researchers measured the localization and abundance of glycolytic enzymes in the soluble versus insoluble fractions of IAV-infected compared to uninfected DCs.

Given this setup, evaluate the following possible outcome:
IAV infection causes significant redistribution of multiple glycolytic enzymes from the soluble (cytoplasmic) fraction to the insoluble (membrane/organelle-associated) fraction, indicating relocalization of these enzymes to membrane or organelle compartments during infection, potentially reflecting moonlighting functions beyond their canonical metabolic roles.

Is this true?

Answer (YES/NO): NO